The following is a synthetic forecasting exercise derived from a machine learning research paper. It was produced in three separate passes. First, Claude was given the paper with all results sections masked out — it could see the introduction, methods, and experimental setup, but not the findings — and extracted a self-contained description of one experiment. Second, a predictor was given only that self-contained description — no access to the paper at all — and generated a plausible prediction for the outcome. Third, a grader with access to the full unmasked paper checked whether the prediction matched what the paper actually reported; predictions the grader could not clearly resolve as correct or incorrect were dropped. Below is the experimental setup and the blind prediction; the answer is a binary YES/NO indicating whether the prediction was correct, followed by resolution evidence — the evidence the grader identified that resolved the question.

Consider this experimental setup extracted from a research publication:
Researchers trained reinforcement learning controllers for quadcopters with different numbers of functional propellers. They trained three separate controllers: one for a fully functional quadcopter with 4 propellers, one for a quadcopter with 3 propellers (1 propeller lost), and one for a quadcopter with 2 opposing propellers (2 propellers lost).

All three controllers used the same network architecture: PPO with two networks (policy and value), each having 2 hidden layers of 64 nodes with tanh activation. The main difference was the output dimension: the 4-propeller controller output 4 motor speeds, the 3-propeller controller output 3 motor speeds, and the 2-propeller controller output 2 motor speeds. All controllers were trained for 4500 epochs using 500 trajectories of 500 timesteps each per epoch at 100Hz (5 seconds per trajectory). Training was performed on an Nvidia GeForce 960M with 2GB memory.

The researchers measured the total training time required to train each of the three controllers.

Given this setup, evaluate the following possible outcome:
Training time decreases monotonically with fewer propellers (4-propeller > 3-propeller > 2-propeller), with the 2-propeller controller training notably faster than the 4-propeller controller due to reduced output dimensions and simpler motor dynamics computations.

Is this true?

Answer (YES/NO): NO